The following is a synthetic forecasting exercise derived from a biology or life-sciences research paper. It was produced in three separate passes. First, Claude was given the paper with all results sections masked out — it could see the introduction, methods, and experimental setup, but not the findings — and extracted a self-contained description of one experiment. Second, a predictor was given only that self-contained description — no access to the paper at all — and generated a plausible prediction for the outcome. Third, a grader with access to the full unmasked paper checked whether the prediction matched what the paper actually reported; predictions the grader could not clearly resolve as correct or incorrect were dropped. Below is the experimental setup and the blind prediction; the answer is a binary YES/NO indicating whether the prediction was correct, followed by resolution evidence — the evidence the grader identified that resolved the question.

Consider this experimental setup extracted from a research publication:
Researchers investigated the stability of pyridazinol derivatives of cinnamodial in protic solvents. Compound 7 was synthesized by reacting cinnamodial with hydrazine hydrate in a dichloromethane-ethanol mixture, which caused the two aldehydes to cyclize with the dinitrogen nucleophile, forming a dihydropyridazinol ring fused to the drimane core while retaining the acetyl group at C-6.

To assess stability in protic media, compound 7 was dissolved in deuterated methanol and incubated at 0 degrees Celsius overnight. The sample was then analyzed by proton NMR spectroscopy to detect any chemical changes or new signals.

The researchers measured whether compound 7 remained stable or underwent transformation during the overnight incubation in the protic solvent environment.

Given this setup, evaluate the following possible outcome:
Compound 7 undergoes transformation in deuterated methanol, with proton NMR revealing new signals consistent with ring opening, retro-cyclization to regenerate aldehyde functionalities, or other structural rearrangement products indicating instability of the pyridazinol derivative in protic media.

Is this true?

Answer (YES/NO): YES